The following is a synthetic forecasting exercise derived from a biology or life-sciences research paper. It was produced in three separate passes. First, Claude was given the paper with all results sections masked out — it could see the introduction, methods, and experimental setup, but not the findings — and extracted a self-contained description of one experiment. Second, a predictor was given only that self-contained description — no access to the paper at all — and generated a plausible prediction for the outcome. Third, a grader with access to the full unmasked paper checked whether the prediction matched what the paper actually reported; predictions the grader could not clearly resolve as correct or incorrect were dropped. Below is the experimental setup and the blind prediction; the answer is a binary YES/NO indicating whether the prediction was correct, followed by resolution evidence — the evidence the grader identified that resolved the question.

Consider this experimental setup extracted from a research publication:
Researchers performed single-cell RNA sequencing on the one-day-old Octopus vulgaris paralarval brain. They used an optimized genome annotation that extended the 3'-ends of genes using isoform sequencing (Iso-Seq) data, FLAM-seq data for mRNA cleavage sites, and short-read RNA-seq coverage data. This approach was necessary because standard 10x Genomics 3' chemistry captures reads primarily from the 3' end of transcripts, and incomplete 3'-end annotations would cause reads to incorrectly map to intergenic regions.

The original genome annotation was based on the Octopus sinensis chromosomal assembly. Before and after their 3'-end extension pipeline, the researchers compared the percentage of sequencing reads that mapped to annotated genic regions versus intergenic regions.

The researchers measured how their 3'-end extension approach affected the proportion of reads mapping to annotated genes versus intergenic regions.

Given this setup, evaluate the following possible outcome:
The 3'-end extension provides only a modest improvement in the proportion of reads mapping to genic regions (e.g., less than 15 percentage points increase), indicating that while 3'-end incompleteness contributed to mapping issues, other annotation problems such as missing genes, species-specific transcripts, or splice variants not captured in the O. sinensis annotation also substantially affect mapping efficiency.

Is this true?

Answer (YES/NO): YES